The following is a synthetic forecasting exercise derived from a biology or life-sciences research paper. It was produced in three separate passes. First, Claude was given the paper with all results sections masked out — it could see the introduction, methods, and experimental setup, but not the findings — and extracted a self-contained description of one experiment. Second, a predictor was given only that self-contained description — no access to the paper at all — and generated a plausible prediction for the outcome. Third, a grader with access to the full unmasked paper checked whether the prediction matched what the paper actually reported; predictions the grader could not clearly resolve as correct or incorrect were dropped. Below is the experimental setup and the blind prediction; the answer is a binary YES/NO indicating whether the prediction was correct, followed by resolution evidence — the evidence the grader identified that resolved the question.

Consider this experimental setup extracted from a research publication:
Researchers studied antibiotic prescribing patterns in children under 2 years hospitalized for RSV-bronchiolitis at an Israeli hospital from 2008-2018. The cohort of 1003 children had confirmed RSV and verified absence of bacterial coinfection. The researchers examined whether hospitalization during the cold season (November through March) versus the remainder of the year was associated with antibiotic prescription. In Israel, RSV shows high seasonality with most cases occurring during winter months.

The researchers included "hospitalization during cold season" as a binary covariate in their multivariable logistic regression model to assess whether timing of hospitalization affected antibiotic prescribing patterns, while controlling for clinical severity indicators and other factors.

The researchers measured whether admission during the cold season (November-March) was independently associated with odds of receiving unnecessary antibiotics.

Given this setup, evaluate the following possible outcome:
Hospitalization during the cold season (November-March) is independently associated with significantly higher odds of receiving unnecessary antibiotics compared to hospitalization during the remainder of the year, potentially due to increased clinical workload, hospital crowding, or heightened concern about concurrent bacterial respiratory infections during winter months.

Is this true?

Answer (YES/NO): NO